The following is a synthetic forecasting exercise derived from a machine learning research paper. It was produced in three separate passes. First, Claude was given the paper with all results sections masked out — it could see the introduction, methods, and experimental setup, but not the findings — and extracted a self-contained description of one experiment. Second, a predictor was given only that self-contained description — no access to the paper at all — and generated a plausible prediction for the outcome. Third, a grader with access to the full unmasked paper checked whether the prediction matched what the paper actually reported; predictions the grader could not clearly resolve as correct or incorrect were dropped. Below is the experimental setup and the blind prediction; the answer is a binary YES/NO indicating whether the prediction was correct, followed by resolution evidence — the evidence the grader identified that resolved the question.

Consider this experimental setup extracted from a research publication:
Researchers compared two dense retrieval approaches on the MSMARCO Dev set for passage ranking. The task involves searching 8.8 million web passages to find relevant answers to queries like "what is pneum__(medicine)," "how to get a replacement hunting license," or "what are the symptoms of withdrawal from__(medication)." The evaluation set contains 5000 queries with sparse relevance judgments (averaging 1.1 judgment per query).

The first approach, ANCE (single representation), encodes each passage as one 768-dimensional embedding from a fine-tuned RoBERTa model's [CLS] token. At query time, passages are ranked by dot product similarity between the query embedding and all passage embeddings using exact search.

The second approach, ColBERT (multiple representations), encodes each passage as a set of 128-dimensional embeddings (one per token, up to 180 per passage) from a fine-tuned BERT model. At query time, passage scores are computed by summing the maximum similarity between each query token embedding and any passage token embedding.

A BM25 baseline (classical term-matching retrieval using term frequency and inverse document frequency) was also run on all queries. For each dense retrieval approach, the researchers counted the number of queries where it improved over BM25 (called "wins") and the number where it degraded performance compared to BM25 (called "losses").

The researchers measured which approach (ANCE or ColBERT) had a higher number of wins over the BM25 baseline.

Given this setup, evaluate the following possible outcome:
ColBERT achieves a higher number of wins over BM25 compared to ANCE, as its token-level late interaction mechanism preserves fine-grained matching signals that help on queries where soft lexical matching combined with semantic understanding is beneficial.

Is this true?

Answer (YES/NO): YES